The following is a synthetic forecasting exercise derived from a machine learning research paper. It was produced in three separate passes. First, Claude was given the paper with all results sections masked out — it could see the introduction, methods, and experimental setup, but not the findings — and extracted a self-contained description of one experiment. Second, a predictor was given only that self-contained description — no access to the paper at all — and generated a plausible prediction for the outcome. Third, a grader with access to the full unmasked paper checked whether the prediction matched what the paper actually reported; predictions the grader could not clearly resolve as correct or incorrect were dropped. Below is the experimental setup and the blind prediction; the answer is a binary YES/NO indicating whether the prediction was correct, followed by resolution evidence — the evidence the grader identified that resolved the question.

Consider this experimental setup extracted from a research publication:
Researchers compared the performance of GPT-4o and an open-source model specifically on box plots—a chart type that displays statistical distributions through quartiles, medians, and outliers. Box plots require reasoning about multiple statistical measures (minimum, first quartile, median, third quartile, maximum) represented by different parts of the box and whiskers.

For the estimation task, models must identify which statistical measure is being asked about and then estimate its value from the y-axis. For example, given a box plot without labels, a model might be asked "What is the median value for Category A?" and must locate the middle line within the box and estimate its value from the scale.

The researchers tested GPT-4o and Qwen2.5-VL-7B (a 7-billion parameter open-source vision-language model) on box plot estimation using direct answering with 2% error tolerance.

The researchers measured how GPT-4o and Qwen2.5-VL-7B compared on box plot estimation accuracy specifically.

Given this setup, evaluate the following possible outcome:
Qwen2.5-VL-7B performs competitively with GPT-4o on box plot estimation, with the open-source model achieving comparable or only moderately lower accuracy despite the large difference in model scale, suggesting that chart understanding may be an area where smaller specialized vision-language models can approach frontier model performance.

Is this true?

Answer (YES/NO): NO